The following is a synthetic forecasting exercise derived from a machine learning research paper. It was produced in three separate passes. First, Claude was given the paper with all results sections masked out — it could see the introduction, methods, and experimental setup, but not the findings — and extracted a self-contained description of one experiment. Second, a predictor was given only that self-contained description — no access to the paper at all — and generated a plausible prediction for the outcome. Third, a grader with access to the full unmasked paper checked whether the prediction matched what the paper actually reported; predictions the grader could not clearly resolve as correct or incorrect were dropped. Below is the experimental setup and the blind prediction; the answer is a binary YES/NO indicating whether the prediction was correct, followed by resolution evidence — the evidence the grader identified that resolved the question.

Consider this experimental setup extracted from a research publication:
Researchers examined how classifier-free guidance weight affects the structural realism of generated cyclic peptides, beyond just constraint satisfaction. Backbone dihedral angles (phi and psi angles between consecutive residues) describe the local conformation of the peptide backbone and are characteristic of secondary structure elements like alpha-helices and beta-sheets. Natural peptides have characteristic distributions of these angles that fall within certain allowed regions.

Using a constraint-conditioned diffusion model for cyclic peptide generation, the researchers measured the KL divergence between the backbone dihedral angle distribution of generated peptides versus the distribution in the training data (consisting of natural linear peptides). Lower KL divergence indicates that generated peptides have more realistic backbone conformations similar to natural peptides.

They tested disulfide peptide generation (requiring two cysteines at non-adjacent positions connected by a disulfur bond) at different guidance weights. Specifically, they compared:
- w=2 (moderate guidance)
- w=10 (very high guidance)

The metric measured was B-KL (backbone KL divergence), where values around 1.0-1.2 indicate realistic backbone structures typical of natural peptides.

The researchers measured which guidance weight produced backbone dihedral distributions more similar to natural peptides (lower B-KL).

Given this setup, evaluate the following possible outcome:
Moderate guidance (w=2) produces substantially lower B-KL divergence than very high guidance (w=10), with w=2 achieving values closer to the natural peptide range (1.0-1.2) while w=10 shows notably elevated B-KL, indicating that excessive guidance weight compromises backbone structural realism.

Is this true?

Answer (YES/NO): YES